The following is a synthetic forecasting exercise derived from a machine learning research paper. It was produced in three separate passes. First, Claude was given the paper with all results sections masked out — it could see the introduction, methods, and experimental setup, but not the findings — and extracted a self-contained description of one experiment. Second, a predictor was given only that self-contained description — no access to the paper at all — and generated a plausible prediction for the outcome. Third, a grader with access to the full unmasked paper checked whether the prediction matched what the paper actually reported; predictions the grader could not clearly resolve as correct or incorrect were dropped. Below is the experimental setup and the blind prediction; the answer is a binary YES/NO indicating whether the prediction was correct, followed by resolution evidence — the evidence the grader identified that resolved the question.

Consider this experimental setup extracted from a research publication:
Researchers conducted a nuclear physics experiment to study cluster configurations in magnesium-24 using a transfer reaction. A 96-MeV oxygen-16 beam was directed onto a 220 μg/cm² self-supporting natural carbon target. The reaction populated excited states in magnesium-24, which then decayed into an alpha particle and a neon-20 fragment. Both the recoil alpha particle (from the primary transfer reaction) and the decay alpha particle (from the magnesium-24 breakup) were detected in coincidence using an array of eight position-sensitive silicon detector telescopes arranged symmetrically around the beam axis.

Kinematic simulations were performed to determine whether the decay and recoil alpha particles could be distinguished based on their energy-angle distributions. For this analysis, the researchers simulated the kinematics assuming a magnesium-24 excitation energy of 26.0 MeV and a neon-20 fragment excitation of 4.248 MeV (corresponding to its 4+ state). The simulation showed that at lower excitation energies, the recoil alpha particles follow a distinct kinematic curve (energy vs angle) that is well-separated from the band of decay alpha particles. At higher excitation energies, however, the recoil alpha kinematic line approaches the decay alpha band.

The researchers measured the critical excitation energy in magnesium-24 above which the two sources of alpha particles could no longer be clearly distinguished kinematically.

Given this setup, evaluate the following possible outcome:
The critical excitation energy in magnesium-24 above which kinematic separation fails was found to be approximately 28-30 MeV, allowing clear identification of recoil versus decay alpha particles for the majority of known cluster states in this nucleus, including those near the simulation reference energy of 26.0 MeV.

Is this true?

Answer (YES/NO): NO